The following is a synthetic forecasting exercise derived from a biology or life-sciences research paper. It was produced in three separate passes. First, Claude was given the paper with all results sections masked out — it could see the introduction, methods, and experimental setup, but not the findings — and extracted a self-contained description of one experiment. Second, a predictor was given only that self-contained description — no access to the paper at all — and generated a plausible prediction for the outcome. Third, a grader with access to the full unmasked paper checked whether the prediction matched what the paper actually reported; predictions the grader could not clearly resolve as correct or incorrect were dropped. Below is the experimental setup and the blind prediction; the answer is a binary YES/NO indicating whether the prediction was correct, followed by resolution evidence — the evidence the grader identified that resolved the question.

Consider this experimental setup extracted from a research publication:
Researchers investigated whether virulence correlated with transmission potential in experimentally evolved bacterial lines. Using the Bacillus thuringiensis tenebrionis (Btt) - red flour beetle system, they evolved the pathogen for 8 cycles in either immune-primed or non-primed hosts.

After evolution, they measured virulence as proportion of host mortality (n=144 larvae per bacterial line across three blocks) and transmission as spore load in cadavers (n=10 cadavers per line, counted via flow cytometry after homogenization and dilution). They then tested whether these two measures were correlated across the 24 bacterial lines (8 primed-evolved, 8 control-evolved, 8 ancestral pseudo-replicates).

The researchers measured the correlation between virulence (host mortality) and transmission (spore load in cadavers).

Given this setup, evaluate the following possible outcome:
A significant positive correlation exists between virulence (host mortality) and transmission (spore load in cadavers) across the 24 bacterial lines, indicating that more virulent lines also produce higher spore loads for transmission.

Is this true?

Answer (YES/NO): NO